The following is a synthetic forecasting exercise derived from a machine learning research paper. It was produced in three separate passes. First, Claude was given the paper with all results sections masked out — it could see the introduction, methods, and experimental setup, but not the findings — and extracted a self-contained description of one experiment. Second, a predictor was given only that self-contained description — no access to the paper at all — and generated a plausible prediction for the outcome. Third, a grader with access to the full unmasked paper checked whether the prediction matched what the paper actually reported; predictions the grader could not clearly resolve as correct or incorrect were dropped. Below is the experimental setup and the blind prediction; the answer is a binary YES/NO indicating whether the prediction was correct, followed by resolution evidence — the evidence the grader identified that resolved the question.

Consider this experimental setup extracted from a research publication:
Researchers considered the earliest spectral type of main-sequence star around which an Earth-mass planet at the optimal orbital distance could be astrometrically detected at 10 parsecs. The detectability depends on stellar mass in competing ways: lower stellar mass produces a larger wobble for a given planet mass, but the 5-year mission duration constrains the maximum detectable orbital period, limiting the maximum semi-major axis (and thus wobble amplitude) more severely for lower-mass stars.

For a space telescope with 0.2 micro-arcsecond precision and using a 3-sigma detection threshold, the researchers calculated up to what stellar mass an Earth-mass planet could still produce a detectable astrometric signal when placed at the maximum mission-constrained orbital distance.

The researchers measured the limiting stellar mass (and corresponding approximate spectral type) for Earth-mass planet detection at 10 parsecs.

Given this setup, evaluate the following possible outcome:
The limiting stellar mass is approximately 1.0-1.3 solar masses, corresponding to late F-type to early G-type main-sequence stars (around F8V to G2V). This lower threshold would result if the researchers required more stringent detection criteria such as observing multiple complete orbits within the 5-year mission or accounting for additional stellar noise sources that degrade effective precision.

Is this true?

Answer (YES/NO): NO